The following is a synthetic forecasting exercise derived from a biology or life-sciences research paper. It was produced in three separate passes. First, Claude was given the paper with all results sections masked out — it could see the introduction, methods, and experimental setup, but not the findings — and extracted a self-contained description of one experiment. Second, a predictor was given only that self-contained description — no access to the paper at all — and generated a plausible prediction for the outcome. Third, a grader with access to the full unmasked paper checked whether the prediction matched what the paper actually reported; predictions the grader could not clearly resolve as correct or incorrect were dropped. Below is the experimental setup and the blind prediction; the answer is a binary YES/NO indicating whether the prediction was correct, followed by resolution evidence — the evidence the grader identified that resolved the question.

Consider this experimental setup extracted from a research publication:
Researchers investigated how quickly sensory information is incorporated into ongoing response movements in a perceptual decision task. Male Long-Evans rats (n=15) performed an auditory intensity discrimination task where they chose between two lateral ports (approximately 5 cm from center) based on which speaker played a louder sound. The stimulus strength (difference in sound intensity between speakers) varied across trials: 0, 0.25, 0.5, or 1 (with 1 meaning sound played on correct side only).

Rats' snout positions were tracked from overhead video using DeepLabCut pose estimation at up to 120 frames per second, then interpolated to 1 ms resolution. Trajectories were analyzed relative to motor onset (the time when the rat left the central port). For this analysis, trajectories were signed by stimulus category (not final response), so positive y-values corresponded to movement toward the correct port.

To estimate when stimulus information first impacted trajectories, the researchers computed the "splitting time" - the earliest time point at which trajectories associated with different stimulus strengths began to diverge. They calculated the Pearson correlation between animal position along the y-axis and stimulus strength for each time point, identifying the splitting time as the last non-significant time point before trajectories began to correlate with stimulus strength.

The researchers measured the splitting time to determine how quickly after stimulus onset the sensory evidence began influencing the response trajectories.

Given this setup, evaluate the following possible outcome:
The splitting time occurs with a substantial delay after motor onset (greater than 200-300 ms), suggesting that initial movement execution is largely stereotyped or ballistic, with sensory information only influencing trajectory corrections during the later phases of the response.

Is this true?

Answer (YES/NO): NO